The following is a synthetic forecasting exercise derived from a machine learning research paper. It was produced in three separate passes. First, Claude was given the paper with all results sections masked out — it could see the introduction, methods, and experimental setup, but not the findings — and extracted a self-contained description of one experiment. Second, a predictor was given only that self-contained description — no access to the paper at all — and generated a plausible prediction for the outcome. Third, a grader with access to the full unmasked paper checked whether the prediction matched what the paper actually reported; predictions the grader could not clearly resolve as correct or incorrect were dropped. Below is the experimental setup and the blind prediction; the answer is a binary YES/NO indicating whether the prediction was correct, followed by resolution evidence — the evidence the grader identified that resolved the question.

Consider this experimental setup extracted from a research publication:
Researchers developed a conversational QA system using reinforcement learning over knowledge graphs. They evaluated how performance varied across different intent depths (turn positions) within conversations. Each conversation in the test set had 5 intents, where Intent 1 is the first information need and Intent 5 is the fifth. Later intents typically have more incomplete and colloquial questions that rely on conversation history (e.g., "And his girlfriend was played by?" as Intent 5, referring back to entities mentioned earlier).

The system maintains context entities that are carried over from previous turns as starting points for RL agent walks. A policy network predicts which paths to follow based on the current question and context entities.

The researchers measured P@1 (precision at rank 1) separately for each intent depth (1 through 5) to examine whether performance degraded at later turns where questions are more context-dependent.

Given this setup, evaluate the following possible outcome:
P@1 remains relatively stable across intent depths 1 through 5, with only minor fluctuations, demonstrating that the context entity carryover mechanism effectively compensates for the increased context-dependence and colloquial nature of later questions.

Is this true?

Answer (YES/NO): NO